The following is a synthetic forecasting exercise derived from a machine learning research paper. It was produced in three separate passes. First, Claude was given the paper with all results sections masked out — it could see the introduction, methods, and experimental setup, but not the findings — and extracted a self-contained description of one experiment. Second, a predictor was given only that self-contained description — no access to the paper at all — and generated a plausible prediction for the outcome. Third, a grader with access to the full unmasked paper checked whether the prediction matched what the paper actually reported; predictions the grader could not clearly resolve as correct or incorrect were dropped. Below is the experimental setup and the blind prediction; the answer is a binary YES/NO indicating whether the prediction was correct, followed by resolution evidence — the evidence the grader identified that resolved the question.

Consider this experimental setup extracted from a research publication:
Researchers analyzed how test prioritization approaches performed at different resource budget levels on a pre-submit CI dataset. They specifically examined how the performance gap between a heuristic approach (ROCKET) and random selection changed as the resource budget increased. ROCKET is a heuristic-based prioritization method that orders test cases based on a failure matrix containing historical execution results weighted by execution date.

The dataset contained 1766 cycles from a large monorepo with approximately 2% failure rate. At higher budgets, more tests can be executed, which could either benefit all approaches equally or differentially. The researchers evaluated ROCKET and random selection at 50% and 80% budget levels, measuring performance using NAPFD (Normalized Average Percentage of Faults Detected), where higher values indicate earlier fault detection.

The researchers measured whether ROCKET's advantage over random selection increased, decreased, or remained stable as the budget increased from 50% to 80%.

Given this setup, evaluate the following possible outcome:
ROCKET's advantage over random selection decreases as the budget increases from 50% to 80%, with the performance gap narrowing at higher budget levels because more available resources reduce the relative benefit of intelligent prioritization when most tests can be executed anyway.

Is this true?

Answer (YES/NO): NO